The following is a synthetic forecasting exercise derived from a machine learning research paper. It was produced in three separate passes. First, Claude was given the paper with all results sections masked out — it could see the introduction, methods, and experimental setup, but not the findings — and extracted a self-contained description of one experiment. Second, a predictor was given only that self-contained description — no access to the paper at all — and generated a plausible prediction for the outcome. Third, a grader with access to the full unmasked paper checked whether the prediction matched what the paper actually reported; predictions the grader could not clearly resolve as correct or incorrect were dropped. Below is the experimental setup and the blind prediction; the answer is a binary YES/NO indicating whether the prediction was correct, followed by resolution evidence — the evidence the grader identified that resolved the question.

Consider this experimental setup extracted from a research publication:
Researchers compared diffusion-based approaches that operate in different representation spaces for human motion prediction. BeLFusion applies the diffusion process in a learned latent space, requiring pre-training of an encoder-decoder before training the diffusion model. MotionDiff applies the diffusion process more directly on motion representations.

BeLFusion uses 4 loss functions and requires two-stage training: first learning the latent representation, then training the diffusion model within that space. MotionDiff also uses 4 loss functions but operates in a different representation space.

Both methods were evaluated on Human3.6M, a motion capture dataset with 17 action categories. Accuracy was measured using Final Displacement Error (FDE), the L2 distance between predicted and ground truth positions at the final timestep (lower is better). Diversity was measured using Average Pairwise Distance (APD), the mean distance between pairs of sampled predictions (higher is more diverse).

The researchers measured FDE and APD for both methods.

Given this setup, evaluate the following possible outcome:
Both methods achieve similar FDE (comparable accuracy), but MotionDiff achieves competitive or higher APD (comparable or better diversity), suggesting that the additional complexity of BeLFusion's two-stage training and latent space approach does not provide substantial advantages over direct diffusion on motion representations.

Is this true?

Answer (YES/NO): YES